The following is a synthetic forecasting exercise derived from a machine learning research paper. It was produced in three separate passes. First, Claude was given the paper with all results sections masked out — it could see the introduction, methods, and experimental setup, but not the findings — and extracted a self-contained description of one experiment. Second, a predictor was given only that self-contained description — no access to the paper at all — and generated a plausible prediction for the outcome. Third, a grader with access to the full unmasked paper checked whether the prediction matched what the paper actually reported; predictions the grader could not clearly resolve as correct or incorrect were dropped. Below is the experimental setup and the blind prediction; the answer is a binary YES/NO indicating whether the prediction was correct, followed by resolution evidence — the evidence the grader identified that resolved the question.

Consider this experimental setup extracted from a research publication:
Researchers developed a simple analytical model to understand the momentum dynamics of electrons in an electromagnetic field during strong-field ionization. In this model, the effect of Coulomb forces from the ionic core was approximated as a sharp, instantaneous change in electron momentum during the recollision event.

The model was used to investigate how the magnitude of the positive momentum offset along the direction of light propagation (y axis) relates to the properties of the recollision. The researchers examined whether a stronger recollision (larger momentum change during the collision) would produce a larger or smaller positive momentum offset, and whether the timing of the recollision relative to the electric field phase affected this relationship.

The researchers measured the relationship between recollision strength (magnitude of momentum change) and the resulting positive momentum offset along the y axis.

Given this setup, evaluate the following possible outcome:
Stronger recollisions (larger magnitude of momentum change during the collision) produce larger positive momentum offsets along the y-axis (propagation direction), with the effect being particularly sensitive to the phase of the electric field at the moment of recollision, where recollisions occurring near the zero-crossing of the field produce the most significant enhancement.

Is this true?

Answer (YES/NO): YES